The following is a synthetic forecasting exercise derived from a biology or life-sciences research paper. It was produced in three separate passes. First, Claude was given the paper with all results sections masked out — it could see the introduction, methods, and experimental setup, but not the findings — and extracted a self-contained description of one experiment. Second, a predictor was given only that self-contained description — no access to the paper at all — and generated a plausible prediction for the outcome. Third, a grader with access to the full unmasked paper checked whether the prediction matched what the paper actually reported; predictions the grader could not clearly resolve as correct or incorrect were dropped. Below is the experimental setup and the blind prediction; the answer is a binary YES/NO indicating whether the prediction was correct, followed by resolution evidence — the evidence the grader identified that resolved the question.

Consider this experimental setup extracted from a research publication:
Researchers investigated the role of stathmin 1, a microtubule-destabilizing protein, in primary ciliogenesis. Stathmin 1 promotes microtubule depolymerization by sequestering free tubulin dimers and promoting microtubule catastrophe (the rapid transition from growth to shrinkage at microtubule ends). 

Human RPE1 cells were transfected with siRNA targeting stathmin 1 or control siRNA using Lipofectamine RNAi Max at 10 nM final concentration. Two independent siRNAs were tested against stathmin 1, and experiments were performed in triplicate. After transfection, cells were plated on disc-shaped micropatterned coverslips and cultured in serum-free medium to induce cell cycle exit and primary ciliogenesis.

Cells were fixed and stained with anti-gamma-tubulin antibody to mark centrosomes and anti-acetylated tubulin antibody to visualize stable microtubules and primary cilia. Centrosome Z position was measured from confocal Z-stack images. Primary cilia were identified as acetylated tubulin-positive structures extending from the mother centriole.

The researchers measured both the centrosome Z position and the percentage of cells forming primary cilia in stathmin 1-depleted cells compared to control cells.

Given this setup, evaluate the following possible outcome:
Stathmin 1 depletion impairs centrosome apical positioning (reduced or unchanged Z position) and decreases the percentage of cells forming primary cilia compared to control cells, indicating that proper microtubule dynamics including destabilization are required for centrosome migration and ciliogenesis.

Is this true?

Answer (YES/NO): NO